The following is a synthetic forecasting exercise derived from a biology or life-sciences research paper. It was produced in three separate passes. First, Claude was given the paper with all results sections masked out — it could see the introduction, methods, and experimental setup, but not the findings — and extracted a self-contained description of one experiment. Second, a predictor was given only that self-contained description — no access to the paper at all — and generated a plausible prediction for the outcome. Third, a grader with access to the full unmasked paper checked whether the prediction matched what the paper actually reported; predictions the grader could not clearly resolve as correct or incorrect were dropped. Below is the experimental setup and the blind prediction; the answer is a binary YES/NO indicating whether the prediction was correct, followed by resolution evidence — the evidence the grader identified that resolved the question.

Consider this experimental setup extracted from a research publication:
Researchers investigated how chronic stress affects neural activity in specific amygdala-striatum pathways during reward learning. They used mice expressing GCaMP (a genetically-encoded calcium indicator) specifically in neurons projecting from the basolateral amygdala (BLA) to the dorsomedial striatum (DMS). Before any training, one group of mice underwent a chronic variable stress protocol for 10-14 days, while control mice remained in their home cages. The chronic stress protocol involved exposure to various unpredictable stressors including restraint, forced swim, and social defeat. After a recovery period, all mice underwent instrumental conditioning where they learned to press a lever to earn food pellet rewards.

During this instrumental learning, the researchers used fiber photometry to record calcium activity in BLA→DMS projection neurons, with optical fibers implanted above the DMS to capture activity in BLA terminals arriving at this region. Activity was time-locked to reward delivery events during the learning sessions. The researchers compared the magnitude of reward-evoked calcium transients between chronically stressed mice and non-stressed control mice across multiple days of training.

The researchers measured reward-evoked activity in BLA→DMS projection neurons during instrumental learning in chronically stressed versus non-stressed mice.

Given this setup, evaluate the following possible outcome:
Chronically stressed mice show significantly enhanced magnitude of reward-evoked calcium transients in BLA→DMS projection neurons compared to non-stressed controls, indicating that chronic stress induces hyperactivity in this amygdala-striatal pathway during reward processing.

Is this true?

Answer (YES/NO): NO